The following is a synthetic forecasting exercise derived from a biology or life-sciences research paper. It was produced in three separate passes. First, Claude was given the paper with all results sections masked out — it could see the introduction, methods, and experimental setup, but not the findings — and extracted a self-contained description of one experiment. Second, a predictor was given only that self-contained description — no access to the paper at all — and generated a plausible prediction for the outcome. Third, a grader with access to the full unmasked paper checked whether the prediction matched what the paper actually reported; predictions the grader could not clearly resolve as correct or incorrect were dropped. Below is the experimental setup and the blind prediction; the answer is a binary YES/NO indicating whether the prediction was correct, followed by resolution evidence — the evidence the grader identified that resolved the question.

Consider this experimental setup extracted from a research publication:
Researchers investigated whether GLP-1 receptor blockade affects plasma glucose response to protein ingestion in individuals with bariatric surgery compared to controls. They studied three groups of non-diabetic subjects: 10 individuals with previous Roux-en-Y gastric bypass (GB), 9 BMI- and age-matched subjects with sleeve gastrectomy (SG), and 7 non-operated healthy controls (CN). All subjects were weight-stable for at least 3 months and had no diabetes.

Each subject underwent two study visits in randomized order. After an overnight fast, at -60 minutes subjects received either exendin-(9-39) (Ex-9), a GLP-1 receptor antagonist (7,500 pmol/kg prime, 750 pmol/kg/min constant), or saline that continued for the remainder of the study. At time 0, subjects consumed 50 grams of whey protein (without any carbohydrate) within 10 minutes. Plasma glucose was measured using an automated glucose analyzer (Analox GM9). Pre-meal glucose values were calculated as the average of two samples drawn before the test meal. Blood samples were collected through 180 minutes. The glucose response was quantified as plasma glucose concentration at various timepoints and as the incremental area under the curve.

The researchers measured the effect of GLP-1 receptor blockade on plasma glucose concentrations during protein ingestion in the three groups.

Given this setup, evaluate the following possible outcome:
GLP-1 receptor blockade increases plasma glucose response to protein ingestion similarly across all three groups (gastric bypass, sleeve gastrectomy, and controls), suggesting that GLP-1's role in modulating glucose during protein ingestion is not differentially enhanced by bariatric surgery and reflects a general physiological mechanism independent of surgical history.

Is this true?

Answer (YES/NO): NO